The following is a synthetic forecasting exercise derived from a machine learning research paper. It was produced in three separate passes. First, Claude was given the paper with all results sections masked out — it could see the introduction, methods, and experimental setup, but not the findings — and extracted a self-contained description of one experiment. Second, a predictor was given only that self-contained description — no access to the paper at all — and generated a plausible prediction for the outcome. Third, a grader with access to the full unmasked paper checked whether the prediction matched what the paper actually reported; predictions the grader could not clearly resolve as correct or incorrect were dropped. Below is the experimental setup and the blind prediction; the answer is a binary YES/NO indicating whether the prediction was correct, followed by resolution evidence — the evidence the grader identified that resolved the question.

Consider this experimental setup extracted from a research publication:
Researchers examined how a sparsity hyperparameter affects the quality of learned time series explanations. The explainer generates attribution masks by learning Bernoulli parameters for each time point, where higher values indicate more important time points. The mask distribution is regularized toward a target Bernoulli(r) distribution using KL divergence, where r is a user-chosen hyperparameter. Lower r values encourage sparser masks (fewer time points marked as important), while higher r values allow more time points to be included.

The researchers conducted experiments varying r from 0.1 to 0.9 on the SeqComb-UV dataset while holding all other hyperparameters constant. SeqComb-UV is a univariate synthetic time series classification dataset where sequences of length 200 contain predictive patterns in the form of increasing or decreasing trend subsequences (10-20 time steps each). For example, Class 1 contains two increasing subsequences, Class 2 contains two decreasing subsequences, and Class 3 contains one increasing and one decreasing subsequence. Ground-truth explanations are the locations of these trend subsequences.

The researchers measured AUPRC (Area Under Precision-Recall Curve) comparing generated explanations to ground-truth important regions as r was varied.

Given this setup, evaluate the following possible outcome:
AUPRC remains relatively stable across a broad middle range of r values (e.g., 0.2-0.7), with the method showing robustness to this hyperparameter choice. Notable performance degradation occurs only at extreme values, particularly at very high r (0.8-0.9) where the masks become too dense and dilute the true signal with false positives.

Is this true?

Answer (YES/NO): NO